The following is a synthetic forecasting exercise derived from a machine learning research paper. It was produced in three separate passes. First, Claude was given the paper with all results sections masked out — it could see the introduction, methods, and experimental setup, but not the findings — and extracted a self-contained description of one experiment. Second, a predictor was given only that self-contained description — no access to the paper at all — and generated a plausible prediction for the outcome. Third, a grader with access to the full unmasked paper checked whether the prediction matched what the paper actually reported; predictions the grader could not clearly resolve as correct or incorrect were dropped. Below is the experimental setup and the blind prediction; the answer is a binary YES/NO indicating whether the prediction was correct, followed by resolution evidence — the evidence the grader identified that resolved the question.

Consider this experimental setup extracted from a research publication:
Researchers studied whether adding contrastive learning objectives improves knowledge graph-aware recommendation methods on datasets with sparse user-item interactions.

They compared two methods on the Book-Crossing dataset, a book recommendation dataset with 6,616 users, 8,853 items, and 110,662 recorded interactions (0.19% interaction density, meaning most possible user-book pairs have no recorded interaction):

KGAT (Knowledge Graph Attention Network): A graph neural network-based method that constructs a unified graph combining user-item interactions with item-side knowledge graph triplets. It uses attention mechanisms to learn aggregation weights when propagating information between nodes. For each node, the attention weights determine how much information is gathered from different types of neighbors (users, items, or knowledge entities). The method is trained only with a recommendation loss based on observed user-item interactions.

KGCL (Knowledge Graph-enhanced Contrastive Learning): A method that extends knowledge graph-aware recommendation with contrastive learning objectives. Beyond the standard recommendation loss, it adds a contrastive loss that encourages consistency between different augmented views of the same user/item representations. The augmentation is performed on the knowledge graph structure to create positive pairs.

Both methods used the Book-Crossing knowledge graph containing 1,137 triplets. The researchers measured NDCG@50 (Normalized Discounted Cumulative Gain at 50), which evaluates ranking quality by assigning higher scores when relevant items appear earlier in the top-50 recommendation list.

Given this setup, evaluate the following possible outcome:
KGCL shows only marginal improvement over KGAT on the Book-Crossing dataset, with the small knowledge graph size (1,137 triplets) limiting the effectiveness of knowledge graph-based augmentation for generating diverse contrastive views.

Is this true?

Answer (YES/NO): NO